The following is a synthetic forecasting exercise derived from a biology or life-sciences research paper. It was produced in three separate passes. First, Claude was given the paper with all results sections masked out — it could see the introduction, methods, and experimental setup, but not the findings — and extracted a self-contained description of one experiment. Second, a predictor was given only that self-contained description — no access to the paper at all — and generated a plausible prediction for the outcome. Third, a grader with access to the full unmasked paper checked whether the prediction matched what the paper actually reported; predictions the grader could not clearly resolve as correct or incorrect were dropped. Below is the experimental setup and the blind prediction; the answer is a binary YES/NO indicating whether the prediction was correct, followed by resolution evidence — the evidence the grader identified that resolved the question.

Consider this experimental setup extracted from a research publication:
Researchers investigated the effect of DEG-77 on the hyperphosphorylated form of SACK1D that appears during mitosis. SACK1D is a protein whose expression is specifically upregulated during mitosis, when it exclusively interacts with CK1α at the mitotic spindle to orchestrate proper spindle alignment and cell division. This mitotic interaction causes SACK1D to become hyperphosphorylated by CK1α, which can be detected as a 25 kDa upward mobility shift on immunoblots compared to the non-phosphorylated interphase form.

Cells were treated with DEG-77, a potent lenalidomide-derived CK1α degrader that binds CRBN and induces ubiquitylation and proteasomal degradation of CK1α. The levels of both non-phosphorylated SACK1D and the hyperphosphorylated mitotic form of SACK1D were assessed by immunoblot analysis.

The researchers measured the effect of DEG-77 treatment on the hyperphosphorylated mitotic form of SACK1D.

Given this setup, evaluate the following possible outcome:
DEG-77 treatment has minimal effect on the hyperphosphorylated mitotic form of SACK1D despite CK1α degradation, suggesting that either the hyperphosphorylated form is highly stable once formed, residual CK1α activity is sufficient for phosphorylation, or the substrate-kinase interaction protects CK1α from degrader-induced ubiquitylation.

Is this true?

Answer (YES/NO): NO